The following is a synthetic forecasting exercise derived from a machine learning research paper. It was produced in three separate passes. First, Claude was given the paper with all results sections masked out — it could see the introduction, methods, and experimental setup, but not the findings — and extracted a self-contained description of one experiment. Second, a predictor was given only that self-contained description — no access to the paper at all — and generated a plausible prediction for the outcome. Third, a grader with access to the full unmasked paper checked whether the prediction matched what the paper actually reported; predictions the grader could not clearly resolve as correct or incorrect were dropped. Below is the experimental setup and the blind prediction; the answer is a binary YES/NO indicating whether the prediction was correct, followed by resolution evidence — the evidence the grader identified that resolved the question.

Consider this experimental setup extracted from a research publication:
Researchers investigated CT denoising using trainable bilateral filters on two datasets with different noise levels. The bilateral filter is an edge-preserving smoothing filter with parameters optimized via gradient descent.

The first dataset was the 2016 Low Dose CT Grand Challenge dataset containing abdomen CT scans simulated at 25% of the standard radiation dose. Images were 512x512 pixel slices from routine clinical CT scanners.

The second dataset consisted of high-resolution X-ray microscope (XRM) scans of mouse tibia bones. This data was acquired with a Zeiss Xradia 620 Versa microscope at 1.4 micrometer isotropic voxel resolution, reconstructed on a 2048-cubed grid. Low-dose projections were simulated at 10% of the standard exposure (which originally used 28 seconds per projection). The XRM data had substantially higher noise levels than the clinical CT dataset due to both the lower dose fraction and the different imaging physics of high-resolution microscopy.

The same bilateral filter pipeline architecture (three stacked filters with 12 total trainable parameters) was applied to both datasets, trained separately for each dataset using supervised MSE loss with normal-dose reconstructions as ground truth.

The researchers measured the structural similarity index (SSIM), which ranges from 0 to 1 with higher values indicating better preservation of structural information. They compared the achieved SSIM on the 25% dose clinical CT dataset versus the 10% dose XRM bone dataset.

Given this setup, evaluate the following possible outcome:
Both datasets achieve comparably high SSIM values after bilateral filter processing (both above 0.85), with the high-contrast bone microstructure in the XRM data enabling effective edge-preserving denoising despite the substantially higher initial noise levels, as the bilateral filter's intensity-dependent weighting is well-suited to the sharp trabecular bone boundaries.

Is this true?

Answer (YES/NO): NO